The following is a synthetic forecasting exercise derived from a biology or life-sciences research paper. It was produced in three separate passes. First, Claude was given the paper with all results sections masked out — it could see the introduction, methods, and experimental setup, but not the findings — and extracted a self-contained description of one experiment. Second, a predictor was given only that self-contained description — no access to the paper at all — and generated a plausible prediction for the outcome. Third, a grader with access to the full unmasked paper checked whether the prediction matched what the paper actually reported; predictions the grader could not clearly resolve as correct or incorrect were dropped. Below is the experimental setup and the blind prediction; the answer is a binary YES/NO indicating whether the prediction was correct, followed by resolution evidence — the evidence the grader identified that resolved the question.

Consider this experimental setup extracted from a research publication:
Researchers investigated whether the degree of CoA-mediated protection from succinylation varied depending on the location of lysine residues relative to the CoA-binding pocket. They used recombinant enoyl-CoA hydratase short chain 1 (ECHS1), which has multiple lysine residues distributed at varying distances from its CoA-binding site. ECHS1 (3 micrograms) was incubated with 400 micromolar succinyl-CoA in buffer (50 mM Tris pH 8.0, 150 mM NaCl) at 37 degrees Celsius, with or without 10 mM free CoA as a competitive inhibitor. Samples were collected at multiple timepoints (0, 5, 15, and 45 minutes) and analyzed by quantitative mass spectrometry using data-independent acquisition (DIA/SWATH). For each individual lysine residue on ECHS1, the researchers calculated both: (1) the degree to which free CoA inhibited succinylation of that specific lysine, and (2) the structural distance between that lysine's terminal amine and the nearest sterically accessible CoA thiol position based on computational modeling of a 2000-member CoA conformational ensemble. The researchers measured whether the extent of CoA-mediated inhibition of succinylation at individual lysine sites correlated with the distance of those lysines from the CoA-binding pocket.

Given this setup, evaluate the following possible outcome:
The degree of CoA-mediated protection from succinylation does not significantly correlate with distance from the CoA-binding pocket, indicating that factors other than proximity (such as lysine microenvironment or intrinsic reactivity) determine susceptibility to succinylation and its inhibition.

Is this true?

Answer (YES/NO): NO